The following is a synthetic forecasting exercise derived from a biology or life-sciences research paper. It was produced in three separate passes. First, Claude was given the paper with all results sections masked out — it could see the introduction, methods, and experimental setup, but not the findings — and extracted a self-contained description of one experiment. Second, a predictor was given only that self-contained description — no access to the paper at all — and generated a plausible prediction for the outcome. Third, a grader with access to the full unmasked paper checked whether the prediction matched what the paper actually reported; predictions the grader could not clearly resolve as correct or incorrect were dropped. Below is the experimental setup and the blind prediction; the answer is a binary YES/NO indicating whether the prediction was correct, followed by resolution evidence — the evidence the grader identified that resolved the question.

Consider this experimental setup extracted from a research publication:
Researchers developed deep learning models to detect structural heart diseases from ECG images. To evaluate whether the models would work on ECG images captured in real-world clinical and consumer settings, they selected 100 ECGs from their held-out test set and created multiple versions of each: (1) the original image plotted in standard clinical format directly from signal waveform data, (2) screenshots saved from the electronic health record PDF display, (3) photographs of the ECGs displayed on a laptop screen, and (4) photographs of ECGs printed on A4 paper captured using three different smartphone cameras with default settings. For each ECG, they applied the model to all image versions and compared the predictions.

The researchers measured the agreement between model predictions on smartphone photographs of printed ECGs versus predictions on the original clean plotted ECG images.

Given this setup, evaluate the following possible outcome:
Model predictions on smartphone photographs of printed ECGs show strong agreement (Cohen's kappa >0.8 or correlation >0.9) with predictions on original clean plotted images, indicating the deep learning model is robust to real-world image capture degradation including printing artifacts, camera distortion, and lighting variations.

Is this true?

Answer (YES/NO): YES